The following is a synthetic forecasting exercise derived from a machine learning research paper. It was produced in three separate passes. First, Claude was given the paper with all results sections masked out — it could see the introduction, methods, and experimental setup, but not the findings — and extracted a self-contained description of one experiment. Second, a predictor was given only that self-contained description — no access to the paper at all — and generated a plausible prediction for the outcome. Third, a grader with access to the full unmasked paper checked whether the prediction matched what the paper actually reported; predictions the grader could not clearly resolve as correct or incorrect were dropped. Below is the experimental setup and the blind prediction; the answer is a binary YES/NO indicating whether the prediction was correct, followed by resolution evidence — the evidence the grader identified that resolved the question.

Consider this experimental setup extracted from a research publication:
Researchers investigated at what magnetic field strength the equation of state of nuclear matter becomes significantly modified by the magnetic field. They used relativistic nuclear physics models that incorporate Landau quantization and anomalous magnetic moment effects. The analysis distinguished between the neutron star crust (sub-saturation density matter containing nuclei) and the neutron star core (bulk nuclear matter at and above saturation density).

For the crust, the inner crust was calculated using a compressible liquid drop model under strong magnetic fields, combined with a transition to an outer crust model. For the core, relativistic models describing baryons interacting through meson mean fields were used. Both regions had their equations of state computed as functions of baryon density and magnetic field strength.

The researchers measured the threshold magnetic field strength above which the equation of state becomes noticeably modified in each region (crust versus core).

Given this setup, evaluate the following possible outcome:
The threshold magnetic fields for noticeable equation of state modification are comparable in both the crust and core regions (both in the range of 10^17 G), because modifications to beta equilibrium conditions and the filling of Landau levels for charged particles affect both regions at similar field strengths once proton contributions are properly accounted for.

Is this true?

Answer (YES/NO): NO